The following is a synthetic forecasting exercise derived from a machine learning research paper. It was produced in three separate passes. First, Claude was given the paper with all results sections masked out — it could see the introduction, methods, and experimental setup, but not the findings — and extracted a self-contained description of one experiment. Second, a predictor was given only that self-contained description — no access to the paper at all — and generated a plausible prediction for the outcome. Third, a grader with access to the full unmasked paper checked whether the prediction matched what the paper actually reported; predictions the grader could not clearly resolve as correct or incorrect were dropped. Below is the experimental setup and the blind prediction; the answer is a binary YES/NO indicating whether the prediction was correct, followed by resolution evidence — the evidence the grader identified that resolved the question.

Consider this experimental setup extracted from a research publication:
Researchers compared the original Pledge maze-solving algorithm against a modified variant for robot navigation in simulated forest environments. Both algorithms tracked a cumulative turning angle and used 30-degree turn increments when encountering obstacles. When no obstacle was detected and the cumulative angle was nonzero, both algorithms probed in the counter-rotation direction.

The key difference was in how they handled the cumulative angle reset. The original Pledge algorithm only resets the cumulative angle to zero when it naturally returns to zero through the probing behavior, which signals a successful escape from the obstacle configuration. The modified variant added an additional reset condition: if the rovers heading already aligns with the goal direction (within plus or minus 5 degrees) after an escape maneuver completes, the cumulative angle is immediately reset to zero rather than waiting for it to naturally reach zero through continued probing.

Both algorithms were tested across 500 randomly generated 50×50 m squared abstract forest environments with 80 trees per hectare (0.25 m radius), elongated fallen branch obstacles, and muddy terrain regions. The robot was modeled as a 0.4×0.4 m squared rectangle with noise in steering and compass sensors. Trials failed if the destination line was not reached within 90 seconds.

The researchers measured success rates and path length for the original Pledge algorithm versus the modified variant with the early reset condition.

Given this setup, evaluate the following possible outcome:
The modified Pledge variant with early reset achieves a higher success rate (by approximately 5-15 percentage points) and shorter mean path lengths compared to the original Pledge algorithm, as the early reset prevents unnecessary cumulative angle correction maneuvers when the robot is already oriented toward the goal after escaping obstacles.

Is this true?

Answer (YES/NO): NO